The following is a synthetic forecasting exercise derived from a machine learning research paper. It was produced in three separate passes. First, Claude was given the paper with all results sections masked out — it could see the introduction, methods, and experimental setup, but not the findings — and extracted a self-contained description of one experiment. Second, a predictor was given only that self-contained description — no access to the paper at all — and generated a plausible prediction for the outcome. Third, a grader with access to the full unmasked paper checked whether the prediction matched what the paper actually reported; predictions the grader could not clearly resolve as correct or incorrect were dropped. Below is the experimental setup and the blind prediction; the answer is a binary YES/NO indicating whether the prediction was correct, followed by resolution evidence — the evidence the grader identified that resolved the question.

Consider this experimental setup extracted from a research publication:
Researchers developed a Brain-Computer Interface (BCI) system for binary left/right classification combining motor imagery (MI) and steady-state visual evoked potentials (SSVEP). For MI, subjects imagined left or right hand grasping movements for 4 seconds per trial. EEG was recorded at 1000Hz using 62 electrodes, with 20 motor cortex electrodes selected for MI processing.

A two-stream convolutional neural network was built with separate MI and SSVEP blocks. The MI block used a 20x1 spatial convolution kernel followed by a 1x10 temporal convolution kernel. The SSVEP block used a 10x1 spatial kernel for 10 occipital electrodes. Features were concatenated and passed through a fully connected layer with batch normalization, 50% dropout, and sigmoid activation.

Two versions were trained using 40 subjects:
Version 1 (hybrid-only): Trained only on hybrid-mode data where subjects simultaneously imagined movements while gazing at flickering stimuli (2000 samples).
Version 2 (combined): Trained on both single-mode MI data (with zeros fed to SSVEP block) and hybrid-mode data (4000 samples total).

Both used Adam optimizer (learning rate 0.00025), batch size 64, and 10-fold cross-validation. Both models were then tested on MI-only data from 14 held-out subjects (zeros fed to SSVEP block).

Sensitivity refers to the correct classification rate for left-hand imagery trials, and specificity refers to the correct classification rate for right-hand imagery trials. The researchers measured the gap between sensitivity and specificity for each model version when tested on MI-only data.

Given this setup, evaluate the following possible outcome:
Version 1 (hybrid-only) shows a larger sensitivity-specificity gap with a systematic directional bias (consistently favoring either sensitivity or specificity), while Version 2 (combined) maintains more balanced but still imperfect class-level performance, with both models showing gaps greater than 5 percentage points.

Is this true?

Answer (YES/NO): NO